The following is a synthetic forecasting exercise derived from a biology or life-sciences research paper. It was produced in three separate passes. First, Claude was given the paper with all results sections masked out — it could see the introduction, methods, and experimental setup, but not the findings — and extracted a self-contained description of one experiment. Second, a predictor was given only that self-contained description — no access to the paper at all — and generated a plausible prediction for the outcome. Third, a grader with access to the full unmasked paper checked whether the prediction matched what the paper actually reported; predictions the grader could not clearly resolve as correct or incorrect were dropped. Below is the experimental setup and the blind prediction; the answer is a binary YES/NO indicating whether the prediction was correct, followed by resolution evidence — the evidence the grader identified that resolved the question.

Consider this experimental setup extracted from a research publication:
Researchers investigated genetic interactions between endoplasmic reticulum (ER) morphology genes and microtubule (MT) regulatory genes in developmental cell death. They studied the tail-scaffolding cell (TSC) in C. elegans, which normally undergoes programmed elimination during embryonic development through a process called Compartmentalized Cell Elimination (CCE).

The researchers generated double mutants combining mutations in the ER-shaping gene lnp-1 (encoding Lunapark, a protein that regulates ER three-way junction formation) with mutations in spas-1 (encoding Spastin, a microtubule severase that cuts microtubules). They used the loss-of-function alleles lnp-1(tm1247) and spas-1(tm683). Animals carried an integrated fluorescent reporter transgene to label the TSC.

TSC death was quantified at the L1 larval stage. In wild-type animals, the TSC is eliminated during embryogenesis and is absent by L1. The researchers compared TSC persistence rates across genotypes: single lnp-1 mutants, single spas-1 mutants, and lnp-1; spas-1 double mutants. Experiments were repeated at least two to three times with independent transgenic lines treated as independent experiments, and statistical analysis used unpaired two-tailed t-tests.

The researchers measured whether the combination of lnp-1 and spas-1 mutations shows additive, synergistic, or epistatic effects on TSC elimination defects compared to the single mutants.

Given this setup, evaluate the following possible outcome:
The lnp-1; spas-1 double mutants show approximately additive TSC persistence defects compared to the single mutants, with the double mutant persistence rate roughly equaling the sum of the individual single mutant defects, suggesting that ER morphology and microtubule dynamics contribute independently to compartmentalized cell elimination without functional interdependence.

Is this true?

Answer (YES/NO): NO